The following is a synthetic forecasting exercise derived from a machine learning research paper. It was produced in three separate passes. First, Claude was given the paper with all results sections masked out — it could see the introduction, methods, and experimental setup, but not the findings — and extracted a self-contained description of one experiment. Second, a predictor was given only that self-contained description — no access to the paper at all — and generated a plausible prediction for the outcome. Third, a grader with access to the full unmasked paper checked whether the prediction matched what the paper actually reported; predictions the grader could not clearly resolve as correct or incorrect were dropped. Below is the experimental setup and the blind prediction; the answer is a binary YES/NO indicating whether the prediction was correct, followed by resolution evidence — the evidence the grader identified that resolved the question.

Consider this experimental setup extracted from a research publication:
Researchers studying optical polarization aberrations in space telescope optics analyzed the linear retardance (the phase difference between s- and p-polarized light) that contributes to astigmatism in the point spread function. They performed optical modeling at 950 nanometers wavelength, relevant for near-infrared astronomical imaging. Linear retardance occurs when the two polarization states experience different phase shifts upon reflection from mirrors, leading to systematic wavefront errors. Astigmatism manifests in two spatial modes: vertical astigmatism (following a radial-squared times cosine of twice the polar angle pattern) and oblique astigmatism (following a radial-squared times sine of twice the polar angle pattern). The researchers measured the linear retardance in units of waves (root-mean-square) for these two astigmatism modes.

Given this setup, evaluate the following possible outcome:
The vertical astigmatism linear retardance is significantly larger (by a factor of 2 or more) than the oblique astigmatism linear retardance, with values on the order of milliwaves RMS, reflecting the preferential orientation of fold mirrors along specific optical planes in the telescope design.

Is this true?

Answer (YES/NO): NO